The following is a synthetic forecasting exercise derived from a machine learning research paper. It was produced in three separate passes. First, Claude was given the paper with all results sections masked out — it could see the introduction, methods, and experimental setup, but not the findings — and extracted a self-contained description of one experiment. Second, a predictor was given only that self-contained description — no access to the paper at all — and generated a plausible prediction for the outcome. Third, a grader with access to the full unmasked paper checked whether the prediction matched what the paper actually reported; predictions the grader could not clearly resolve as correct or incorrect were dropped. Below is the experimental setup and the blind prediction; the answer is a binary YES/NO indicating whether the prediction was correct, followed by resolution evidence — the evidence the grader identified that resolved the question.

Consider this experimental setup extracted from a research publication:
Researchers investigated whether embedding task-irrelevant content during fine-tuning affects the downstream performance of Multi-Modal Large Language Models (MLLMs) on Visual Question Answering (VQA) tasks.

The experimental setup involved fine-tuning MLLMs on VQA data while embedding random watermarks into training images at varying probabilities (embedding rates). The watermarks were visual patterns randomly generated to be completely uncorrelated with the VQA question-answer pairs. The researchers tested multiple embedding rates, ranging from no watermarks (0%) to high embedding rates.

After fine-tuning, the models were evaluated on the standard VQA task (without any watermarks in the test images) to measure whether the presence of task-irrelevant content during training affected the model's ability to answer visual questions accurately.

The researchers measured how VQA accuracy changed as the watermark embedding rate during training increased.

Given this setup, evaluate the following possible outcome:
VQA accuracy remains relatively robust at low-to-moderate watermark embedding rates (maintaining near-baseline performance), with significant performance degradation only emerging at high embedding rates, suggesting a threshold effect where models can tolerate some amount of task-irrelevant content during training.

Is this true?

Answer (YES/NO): NO